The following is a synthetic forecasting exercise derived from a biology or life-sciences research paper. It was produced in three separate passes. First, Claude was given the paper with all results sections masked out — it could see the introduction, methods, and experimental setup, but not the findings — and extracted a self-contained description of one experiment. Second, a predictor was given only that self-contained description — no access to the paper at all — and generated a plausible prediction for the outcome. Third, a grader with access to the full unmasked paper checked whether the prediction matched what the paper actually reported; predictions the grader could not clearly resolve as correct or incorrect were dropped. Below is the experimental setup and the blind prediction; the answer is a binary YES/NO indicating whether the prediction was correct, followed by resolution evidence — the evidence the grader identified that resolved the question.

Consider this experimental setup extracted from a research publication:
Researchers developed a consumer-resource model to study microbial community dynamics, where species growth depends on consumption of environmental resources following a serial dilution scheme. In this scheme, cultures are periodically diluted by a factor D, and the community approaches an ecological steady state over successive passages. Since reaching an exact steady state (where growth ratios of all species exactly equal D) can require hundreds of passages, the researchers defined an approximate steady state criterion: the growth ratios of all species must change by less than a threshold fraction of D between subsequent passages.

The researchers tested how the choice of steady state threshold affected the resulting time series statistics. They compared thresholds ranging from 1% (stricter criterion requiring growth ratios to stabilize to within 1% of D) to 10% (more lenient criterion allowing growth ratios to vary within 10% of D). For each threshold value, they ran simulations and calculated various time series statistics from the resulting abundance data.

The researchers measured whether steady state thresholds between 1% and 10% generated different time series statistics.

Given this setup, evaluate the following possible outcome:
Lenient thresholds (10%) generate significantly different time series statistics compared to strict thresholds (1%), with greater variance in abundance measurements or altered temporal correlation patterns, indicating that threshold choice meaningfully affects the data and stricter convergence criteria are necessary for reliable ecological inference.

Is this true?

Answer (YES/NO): NO